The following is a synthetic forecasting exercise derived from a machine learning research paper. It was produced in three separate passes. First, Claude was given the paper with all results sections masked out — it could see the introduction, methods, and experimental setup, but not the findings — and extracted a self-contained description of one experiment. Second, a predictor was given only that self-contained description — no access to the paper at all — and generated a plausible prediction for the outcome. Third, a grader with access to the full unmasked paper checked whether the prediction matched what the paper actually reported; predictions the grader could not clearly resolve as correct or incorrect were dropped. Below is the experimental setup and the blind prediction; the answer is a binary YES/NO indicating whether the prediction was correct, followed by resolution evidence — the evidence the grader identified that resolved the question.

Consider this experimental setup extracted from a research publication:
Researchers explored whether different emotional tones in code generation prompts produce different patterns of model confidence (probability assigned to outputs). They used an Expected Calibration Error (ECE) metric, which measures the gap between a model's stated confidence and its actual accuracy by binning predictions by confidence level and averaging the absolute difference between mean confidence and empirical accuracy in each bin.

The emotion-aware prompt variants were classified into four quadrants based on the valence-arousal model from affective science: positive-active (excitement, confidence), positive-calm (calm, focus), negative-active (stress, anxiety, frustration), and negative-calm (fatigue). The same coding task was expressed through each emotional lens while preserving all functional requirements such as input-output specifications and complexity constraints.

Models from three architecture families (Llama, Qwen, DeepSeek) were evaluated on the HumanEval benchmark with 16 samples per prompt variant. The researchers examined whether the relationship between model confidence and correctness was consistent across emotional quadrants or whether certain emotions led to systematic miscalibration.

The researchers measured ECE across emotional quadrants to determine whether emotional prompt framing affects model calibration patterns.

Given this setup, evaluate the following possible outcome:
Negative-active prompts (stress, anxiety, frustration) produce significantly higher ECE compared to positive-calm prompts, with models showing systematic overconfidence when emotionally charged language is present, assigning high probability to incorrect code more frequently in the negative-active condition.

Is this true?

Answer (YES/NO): NO